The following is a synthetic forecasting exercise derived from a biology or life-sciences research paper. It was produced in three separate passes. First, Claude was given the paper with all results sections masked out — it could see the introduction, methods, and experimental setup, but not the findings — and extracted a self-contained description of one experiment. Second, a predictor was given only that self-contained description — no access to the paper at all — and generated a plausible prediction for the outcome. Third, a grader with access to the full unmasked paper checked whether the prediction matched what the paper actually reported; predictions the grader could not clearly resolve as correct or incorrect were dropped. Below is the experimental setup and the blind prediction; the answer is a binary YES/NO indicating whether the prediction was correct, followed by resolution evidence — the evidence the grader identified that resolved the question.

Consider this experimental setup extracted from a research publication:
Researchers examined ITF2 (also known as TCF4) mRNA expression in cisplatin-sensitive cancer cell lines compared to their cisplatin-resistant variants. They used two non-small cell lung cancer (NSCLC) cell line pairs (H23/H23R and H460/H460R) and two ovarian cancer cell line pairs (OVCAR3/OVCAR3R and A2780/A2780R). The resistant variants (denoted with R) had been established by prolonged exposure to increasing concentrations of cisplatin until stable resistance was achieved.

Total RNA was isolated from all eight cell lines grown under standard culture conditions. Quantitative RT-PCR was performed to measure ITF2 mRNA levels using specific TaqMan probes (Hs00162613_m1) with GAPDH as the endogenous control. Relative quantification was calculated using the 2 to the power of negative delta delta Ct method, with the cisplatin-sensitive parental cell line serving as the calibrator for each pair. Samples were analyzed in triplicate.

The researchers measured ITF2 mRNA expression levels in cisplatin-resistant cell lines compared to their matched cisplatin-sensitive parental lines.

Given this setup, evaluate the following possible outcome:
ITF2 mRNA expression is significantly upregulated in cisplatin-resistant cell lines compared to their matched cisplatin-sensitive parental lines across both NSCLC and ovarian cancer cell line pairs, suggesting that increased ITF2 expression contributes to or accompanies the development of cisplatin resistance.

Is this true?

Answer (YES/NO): NO